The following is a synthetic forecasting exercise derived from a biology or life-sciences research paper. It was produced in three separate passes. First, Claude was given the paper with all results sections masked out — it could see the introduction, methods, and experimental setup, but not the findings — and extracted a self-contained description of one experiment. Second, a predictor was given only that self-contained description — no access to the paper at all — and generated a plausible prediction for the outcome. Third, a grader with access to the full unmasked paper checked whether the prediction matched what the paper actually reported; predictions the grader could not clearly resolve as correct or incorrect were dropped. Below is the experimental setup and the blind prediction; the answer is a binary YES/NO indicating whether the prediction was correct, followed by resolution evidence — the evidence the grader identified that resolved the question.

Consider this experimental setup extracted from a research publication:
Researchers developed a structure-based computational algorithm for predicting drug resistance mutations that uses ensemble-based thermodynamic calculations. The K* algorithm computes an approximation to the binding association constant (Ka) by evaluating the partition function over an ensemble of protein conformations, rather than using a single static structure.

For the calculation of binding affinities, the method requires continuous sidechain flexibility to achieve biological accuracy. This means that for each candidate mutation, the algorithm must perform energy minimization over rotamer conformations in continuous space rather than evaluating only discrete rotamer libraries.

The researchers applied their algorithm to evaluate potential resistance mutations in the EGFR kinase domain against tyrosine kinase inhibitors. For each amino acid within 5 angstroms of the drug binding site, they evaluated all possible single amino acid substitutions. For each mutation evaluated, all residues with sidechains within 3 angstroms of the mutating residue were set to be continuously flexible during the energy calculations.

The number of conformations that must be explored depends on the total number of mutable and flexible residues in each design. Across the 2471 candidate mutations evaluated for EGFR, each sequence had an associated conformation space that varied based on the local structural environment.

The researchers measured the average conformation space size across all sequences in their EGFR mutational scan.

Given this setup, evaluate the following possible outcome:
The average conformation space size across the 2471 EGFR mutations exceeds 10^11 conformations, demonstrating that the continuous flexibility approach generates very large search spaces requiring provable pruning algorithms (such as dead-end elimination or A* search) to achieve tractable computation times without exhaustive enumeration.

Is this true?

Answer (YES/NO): NO